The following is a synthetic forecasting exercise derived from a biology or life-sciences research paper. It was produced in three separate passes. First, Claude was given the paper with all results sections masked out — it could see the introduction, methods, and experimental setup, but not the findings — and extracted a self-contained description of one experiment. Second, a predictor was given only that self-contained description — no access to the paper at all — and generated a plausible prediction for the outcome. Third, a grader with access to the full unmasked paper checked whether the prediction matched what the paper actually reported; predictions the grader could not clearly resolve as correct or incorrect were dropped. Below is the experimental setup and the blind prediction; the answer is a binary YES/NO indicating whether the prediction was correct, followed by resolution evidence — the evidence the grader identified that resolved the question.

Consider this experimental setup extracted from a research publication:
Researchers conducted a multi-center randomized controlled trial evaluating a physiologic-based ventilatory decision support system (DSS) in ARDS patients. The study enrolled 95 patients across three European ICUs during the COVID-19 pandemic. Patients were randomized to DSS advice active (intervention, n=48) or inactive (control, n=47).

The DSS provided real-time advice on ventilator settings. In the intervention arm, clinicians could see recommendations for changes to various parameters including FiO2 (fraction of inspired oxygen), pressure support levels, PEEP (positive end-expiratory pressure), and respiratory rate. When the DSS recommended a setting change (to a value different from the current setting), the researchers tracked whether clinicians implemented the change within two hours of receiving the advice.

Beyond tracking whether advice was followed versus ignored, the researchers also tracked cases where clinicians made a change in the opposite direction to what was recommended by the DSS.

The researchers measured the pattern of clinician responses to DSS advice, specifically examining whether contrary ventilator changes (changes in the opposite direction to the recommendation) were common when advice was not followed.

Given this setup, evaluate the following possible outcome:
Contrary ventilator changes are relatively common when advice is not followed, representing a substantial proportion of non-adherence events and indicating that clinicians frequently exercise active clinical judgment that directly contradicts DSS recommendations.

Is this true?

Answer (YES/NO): NO